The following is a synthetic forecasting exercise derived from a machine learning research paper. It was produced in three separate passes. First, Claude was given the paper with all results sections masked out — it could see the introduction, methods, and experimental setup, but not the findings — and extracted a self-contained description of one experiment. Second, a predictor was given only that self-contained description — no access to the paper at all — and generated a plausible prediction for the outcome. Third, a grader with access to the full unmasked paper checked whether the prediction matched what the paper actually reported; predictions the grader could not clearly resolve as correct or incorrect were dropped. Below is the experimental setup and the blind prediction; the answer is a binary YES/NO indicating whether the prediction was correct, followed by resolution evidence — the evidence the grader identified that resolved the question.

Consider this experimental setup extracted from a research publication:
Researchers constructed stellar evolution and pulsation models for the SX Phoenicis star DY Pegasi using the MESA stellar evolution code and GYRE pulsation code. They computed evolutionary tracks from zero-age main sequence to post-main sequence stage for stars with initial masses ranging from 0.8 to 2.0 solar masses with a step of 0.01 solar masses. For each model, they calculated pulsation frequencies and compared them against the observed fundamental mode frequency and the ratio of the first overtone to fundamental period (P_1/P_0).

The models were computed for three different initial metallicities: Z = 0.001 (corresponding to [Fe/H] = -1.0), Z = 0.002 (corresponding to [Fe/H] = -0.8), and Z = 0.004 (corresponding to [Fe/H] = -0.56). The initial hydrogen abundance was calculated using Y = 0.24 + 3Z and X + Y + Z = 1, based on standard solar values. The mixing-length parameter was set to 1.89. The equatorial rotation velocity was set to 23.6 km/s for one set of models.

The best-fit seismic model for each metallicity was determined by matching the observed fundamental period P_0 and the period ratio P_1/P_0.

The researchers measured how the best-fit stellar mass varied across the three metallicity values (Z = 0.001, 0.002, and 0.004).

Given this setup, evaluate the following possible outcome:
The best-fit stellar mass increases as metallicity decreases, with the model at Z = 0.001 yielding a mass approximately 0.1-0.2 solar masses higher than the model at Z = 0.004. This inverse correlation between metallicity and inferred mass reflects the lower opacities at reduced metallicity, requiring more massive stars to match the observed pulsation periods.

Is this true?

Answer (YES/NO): NO